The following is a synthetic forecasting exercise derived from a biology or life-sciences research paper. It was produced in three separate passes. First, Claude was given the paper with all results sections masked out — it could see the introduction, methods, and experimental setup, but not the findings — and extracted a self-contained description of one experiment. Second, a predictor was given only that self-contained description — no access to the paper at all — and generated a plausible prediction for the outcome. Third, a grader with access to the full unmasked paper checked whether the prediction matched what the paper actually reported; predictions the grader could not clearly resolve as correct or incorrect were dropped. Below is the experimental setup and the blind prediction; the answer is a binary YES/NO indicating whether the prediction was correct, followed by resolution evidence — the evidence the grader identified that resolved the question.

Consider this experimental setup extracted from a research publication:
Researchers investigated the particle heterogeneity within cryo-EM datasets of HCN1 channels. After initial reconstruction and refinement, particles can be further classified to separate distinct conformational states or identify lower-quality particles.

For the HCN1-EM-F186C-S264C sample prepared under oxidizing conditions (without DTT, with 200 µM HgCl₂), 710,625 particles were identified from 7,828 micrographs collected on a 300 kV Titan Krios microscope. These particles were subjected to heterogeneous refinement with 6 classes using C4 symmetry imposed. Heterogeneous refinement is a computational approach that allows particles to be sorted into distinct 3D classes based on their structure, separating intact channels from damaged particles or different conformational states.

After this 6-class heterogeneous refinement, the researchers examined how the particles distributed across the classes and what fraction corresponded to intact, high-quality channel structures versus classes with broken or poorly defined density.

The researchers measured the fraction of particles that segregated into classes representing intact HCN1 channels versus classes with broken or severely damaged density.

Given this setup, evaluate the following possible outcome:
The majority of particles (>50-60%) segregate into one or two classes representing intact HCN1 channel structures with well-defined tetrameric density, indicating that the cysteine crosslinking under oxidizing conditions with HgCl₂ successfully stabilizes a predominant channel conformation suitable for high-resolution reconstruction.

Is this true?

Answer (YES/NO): NO